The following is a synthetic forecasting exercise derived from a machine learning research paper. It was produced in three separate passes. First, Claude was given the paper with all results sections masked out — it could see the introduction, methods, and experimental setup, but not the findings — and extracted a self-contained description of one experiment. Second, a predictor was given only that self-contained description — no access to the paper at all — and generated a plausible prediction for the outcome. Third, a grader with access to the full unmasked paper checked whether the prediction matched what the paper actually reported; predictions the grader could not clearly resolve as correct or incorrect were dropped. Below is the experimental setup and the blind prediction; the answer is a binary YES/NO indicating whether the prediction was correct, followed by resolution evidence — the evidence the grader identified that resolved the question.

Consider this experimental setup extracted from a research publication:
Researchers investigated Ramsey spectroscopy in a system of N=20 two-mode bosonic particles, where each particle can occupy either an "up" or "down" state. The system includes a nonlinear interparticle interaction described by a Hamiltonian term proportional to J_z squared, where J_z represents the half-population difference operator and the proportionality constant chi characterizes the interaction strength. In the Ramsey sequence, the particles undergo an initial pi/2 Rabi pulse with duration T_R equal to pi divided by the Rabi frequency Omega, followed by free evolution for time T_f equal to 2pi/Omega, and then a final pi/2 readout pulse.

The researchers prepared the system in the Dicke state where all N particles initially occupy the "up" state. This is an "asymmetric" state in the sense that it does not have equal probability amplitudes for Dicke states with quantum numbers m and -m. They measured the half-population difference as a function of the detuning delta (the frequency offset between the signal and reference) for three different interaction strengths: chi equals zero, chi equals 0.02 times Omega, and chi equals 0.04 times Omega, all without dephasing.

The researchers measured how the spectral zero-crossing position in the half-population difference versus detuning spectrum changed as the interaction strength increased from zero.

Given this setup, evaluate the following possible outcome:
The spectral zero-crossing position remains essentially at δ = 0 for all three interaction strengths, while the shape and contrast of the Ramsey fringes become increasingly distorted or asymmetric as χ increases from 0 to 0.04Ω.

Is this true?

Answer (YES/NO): NO